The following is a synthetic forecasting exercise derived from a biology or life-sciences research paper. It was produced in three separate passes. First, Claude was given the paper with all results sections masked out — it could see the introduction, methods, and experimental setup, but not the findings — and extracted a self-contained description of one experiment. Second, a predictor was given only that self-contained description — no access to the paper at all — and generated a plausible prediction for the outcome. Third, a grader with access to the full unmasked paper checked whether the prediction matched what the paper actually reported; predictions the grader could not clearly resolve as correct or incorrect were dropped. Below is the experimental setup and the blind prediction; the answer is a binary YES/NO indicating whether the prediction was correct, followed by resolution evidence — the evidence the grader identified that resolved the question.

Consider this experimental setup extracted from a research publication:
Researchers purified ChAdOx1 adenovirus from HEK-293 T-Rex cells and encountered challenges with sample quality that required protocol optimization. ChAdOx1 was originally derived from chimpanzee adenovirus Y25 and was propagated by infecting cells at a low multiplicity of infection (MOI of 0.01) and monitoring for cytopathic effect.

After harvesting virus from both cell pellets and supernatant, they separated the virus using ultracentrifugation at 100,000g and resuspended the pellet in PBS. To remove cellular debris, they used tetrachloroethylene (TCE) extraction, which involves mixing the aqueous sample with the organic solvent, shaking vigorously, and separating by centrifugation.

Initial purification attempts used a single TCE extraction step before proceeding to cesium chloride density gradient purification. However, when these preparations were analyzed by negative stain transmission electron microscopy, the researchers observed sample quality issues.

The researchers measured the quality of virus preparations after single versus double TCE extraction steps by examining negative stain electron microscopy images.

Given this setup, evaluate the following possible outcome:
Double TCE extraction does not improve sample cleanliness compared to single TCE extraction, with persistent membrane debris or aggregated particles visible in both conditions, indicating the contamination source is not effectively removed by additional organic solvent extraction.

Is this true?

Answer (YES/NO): NO